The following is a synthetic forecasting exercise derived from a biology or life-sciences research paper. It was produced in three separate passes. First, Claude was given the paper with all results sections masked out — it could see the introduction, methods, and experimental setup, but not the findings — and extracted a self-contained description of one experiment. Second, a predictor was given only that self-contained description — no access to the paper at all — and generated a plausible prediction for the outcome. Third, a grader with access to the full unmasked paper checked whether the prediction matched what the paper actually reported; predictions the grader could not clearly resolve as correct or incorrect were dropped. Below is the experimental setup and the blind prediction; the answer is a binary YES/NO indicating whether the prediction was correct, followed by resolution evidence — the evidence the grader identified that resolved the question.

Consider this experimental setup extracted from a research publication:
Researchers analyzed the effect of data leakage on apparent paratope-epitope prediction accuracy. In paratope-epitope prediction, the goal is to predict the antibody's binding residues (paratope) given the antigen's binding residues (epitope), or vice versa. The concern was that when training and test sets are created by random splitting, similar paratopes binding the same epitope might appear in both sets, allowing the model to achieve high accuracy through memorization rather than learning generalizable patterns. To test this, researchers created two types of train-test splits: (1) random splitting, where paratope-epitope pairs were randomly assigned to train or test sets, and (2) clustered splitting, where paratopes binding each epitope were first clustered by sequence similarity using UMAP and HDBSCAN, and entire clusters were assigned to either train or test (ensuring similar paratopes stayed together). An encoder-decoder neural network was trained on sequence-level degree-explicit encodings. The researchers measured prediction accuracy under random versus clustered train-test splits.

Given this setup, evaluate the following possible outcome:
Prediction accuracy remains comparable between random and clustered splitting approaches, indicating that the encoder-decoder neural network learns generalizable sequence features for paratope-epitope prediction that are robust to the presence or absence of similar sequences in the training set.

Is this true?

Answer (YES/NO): NO